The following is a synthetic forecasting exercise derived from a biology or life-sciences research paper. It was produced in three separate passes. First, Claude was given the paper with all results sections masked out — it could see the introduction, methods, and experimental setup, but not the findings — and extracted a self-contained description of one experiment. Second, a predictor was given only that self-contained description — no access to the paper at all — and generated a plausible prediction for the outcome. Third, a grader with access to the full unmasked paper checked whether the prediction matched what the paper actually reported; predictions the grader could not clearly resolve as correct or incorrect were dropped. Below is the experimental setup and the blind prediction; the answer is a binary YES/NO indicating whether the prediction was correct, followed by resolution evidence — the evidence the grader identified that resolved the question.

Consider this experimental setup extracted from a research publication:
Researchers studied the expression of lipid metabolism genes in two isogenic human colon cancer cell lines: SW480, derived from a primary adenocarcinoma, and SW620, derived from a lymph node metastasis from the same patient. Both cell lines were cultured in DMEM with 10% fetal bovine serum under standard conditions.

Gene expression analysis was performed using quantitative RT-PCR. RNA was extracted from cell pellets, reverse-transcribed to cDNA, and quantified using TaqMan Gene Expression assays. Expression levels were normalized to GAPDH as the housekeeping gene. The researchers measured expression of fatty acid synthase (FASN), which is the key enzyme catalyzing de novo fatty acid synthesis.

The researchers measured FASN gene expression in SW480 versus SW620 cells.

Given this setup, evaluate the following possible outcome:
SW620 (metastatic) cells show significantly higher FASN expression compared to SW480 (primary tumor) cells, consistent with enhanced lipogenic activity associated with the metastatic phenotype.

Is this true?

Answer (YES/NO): YES